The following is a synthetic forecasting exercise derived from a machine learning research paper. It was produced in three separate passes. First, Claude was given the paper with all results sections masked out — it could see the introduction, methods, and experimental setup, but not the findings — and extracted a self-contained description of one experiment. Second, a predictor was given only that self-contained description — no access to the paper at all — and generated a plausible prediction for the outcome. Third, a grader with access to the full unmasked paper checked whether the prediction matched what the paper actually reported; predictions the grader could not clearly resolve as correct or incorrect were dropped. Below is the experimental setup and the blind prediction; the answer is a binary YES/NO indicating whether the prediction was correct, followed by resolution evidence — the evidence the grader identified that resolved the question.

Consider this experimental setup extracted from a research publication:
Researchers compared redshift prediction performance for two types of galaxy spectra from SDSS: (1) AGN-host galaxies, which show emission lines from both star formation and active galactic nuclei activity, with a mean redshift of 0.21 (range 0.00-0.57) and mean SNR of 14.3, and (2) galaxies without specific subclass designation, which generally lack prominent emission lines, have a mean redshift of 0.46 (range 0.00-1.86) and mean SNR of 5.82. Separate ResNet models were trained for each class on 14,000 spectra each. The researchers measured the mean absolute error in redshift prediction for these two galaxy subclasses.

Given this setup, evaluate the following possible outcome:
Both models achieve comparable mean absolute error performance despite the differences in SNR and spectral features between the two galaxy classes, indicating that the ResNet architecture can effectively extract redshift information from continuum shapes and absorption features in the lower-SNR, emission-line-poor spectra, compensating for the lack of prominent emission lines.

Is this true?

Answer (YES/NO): NO